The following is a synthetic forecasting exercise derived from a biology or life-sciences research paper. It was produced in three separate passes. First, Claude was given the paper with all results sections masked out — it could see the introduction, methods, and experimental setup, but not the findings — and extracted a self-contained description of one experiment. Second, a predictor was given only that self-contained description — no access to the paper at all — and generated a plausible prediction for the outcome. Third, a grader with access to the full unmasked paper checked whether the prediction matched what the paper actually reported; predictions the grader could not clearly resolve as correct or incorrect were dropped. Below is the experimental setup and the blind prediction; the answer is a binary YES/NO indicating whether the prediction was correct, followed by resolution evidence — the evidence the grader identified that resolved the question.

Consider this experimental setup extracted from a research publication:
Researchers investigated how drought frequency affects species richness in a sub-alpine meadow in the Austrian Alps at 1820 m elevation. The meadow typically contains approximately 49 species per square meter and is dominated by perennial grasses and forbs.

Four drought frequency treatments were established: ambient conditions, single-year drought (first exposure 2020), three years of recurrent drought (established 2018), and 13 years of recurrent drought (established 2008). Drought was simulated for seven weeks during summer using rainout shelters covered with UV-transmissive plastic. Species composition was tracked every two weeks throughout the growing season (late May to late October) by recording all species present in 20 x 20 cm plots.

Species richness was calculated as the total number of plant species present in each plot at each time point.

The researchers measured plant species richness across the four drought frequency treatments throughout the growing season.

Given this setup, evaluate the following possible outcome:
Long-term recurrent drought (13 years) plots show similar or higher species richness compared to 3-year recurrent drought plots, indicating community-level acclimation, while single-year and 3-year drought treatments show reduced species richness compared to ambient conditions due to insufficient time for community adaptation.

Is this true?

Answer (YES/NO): NO